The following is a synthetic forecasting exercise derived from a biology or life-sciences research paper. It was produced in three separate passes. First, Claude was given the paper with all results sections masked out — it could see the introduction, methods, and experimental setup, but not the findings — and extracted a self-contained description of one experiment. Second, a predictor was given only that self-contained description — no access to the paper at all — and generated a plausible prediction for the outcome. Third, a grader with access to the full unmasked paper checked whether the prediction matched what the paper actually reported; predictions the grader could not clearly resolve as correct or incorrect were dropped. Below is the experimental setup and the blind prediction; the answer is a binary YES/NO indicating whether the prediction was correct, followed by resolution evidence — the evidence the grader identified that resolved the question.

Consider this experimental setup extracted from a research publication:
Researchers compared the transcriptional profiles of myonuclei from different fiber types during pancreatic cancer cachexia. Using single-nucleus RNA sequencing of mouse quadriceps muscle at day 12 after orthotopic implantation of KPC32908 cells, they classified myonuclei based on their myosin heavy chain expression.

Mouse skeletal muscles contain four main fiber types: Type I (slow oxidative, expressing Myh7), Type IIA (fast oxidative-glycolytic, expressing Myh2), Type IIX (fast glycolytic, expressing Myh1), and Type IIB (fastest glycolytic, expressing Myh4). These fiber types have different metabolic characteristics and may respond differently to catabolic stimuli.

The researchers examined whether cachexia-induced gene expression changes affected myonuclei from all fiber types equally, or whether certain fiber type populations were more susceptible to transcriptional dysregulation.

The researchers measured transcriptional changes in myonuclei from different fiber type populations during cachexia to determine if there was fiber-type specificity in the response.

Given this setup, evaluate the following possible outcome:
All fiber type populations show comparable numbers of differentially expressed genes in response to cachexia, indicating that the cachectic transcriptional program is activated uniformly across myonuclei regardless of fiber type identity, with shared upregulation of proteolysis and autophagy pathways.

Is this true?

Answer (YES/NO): NO